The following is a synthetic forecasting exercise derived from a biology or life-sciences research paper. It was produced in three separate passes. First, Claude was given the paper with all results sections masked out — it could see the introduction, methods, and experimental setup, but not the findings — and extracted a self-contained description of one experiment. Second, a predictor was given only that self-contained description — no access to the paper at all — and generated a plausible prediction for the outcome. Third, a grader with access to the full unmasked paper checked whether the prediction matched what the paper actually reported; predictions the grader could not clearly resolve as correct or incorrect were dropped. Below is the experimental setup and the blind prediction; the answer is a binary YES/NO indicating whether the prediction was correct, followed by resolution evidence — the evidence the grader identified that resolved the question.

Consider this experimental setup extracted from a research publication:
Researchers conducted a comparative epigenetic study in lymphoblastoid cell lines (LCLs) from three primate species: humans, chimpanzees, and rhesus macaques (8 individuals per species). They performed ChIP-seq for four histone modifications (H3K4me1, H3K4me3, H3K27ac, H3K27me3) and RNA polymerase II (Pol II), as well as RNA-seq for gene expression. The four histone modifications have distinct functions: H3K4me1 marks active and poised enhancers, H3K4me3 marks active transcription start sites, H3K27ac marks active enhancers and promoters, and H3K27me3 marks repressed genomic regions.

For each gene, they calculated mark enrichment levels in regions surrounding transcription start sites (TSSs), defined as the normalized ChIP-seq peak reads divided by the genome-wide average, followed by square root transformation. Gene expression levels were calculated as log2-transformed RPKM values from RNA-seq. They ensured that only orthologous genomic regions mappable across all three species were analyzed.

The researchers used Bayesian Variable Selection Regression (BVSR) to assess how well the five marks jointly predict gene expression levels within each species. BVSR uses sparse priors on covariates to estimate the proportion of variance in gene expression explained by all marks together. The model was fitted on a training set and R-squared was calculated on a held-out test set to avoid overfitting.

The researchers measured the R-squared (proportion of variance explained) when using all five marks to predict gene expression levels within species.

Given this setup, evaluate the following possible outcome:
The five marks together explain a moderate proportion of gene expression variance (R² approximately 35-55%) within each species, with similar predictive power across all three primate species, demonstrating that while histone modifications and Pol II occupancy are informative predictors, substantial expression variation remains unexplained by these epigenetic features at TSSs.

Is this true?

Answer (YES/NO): NO